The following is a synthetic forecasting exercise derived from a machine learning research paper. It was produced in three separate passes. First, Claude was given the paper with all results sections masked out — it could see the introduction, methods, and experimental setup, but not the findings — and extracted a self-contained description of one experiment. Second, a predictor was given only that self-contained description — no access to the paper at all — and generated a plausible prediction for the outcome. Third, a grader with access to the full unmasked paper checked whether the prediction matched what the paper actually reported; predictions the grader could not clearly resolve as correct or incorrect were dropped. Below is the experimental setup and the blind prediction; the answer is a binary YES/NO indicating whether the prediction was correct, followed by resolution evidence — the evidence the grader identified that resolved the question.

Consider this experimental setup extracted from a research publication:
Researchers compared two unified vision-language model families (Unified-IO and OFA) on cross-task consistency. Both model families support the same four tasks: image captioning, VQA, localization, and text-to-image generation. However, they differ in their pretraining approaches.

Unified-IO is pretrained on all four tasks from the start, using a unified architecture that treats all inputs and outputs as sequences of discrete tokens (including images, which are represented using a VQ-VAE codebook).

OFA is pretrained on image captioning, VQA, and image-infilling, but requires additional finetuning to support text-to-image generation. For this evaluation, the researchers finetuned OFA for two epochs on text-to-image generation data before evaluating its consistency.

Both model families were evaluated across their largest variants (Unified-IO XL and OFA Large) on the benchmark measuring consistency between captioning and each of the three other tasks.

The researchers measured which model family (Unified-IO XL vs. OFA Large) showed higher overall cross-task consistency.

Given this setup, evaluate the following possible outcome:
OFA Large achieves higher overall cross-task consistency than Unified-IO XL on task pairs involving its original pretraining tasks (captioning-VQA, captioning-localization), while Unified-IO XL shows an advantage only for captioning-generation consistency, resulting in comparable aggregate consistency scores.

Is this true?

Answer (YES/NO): NO